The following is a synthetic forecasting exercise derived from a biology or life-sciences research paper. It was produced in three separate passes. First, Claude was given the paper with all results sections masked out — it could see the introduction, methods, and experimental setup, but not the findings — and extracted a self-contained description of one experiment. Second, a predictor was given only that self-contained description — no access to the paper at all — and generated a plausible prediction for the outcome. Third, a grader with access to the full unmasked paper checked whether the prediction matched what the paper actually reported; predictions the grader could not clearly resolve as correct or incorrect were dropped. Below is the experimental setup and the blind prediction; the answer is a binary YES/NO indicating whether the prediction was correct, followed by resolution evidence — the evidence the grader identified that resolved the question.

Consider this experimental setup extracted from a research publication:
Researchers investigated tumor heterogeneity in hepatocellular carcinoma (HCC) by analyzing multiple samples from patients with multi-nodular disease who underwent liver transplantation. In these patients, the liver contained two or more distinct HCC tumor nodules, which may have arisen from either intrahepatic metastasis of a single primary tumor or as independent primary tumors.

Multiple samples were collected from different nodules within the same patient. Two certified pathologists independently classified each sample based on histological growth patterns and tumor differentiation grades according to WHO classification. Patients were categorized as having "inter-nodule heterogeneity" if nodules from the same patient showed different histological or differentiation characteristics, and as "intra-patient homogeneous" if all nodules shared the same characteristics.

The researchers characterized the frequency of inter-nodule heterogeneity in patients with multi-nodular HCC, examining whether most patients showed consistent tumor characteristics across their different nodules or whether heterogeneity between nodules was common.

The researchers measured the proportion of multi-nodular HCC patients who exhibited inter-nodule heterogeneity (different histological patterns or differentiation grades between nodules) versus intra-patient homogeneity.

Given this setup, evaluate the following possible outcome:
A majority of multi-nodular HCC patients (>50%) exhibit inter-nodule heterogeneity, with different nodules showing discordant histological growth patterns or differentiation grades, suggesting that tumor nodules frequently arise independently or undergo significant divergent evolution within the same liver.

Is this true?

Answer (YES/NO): YES